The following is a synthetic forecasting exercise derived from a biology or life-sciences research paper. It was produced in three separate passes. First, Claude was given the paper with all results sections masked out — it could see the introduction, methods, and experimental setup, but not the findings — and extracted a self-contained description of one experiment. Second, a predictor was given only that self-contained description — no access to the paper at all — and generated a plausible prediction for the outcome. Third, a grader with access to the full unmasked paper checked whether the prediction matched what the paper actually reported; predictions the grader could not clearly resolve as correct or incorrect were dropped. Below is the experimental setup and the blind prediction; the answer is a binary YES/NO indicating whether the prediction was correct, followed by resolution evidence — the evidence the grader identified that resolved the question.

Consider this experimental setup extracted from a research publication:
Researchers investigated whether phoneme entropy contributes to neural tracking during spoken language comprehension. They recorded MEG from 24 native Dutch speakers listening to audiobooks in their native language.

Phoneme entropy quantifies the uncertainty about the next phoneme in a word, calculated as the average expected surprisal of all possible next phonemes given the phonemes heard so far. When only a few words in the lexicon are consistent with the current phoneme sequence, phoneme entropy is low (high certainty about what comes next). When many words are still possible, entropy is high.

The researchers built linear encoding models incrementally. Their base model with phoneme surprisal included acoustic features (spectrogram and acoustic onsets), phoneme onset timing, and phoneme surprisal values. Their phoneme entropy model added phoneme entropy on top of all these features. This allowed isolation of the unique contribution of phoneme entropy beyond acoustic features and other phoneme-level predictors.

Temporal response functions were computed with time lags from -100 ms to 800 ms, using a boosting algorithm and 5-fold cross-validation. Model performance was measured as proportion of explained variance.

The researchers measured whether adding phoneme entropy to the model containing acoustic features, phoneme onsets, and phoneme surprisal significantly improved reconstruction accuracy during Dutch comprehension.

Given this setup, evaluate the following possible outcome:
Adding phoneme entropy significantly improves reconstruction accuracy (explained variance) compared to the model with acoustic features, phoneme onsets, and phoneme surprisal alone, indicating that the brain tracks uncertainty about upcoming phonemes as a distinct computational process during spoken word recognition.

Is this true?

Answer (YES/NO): YES